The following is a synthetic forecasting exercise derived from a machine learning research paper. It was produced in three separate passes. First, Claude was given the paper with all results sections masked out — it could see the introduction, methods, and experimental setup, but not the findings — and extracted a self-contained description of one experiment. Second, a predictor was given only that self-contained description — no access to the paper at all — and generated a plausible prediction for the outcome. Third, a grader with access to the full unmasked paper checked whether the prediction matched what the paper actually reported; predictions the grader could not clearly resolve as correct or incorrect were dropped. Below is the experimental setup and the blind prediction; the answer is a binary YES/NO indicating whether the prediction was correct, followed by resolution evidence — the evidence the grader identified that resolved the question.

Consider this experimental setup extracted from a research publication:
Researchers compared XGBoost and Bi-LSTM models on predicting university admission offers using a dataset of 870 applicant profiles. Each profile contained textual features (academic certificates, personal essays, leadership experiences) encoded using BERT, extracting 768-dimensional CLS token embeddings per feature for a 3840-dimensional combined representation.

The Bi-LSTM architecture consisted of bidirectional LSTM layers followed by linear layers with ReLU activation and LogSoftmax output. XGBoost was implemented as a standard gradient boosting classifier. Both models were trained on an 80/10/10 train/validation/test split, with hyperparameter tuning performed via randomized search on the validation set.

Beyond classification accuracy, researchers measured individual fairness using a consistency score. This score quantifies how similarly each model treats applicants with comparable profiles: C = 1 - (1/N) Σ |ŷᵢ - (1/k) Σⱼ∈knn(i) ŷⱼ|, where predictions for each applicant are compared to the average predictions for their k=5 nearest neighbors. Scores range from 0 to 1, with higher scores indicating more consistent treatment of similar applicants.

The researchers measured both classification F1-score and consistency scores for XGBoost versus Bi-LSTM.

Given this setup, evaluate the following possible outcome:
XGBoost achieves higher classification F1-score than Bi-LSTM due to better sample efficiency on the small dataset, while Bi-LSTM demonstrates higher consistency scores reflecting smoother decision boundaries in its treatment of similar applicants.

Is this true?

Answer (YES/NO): NO